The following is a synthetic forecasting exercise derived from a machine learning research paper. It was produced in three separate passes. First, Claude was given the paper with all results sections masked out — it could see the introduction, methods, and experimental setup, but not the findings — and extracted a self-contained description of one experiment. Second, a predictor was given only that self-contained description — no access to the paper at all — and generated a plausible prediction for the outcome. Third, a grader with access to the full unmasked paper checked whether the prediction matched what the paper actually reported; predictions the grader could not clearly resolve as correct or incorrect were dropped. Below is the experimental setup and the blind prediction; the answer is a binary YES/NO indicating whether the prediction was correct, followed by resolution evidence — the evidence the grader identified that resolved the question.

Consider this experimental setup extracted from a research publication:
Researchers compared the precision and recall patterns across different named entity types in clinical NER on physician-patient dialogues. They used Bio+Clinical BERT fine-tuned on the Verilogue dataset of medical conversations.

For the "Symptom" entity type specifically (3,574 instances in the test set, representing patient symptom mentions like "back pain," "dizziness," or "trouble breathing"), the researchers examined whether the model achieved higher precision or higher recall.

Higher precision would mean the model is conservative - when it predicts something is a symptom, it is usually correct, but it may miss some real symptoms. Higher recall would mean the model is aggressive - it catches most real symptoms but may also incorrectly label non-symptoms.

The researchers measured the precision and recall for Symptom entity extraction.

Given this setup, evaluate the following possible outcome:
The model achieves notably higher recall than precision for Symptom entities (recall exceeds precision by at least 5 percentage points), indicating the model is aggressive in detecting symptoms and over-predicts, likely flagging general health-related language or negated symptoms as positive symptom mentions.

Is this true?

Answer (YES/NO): YES